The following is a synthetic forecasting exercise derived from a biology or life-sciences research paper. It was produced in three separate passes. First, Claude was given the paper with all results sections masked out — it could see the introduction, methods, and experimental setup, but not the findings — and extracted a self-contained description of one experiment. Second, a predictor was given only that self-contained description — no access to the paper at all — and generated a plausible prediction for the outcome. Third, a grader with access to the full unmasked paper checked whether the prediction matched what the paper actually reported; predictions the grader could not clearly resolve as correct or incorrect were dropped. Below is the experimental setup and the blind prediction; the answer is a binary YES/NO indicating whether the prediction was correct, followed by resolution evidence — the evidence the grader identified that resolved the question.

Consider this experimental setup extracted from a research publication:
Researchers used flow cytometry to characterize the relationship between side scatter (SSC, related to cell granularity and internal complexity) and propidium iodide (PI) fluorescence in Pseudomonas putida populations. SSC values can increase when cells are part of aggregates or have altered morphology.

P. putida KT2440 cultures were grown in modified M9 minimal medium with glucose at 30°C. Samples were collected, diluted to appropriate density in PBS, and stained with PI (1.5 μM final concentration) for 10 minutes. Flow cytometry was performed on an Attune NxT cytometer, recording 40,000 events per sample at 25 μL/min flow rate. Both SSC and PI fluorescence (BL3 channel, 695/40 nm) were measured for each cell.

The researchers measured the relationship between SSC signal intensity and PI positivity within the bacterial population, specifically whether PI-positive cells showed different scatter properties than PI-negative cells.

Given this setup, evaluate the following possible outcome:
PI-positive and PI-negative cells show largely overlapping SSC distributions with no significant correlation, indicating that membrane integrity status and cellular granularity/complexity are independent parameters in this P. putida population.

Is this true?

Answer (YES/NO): NO